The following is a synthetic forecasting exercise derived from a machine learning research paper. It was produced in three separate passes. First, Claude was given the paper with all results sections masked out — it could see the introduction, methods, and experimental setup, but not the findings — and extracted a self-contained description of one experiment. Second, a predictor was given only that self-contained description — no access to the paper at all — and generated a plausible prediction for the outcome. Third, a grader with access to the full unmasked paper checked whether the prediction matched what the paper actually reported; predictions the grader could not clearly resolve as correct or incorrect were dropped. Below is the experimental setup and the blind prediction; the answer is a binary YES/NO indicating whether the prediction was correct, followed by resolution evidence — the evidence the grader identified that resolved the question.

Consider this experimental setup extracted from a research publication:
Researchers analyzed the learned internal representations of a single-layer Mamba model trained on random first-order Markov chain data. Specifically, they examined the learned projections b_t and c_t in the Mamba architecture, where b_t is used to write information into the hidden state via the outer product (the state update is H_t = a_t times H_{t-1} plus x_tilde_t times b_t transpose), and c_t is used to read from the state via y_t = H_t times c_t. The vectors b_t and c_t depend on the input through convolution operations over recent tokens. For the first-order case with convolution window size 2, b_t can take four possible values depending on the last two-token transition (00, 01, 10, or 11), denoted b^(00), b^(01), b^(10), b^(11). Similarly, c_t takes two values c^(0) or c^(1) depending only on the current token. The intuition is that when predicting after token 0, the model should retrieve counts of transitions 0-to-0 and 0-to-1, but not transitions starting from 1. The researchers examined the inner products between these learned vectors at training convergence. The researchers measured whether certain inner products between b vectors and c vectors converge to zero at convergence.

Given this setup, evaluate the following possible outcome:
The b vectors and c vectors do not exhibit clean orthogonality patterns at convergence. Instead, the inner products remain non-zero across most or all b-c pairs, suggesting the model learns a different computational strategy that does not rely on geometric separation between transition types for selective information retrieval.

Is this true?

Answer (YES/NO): NO